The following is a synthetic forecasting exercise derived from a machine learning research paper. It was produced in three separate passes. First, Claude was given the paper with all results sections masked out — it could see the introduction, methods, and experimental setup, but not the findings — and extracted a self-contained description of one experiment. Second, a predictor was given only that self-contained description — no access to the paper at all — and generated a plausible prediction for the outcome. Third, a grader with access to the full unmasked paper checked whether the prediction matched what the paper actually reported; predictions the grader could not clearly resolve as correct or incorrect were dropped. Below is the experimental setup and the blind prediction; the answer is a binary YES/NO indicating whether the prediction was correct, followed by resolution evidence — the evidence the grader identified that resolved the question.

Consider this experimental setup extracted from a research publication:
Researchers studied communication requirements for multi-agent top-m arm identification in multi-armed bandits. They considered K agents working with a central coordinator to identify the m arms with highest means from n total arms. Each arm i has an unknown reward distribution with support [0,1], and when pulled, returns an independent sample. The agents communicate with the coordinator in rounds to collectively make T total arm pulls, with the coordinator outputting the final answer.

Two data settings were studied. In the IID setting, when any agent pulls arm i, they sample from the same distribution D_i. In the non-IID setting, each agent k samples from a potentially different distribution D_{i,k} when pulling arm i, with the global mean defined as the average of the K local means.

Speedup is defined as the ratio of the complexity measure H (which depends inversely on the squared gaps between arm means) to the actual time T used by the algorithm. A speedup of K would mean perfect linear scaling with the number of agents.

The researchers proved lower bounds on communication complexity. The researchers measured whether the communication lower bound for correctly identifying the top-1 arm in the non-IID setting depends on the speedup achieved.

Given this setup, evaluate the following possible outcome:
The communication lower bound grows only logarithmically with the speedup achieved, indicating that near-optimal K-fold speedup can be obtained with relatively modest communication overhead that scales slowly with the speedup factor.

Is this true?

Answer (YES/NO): NO